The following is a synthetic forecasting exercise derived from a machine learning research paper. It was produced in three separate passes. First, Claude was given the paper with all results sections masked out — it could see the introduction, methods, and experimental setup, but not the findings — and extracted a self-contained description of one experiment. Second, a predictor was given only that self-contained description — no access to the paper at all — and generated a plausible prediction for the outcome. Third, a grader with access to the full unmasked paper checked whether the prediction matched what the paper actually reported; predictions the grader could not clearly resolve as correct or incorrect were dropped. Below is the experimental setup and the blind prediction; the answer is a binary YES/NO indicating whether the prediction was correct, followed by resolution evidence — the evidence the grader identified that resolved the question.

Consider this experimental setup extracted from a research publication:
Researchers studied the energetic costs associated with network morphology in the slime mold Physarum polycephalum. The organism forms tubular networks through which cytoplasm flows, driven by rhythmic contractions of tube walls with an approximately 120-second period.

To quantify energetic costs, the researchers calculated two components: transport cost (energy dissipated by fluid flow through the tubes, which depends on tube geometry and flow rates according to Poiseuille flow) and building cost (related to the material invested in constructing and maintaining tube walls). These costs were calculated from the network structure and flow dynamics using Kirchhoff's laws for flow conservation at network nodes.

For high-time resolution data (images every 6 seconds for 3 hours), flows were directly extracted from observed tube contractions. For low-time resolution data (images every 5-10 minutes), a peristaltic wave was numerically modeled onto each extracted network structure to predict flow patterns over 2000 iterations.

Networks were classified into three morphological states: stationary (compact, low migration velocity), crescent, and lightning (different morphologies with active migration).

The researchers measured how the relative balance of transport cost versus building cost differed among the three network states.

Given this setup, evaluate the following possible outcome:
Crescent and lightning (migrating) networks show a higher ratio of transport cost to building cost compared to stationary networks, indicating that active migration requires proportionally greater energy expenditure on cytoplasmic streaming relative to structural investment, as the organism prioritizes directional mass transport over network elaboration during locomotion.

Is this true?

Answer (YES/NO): YES